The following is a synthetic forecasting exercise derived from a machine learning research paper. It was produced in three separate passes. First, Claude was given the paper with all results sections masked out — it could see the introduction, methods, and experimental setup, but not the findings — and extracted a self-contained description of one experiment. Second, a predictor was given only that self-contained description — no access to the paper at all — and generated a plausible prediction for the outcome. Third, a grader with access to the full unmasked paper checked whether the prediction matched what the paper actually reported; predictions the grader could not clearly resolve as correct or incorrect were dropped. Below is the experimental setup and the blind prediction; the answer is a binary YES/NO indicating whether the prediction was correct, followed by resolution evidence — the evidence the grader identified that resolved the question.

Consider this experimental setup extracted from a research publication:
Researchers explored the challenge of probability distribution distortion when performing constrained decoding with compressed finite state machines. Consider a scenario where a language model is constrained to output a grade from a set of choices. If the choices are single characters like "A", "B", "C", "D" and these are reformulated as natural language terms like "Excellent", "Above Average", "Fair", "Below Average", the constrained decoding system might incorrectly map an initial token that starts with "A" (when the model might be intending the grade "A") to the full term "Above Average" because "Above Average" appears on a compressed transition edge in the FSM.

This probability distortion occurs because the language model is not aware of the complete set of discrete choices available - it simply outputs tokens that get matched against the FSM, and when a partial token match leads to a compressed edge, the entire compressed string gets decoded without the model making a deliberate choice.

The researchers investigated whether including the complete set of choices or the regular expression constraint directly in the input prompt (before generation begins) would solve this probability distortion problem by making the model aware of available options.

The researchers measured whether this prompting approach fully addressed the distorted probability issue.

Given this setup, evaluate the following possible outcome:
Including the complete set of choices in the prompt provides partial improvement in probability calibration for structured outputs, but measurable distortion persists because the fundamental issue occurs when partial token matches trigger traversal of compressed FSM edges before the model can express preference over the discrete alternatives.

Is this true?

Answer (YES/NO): NO